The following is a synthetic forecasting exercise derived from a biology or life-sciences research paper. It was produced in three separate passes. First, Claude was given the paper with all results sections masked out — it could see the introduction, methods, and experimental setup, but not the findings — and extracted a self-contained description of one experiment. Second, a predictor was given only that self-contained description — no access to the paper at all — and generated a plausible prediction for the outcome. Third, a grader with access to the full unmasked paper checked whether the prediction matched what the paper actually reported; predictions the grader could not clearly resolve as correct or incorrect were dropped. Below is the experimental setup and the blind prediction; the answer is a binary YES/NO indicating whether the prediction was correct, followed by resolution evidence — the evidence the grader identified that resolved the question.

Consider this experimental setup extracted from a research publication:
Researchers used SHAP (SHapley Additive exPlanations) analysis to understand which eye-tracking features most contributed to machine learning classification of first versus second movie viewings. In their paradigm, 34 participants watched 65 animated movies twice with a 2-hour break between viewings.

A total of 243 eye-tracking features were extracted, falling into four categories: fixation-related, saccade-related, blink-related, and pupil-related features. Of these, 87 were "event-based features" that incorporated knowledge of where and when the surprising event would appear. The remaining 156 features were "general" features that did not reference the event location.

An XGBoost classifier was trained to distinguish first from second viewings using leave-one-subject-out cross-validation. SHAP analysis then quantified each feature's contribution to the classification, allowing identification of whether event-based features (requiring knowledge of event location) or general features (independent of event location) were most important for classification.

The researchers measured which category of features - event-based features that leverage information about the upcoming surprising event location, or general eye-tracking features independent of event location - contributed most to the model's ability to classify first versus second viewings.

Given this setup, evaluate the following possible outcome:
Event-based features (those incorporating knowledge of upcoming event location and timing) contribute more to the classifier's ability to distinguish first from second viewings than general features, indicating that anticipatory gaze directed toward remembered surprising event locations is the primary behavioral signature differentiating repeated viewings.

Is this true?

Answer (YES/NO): YES